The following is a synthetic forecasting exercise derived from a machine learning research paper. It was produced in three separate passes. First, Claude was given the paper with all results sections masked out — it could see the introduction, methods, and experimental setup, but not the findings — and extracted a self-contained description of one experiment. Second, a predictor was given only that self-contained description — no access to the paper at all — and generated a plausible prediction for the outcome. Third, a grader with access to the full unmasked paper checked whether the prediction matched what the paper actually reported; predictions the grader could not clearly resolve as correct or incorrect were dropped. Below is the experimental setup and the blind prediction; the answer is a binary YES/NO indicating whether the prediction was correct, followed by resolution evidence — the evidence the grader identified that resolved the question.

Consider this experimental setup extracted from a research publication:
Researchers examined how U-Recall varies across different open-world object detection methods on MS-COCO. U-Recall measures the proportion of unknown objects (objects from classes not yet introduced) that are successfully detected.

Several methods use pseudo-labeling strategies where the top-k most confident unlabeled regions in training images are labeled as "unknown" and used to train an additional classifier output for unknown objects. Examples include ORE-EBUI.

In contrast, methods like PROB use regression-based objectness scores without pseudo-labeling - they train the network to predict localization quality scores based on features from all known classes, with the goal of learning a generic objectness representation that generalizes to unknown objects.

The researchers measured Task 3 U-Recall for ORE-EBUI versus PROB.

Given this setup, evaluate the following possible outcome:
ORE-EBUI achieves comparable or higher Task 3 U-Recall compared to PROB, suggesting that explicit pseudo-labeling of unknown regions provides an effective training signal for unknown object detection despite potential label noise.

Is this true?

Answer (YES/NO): NO